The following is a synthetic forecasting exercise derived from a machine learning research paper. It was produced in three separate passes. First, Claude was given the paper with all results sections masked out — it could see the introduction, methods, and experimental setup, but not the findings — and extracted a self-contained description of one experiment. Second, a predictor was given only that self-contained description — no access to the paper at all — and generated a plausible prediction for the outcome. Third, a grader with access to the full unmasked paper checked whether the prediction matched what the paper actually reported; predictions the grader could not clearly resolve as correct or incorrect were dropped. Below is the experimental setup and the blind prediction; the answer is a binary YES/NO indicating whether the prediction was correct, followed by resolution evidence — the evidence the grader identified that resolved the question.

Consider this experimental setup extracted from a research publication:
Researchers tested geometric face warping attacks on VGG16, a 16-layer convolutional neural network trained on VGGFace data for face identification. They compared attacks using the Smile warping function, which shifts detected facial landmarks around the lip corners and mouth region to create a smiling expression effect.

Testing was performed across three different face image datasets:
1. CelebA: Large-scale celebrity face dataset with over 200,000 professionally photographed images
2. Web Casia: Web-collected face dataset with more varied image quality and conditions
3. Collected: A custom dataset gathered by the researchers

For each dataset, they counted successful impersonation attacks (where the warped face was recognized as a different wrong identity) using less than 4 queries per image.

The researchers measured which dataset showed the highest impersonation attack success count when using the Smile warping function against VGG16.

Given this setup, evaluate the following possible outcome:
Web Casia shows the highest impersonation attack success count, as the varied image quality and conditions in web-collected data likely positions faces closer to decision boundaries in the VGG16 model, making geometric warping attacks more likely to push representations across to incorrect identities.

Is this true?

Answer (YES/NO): YES